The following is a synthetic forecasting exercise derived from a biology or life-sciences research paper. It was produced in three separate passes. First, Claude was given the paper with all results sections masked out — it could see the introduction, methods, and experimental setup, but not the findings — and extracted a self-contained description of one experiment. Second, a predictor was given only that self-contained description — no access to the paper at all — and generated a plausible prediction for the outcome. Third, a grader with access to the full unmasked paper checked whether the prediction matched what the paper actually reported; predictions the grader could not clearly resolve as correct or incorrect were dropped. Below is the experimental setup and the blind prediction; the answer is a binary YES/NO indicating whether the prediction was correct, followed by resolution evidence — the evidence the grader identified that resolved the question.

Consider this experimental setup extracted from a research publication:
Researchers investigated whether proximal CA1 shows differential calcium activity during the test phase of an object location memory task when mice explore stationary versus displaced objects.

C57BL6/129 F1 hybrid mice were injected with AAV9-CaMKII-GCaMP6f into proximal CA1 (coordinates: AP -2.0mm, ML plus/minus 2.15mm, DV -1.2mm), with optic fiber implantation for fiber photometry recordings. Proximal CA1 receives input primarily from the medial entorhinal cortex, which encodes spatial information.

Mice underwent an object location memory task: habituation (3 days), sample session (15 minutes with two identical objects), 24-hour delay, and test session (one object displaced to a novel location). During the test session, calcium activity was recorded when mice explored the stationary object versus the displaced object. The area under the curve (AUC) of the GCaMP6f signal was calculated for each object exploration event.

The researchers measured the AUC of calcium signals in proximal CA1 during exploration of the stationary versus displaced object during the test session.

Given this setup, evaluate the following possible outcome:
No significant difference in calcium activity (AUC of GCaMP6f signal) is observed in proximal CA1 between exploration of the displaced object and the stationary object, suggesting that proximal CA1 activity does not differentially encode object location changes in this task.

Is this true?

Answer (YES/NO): YES